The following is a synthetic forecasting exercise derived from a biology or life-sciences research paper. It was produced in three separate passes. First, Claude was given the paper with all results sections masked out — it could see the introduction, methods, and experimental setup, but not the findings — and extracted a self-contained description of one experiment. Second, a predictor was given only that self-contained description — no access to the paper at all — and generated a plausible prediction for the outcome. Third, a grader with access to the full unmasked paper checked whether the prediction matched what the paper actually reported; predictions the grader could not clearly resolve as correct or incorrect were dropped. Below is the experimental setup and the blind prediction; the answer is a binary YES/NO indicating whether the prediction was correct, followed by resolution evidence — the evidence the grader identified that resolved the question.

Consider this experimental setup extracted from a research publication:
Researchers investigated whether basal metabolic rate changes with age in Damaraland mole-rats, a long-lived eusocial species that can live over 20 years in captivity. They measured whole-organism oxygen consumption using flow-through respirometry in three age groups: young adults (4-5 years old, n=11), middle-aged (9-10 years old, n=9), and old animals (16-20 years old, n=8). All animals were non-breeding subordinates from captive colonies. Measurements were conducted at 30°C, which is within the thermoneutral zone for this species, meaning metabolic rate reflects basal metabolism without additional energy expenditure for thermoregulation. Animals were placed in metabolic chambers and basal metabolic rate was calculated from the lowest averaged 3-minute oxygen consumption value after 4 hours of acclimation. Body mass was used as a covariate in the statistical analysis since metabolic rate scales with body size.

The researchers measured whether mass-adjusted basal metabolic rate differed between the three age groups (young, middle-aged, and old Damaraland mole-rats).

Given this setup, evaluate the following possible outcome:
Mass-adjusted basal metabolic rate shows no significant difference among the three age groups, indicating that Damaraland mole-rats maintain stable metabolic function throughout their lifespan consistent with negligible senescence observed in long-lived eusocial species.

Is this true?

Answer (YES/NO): YES